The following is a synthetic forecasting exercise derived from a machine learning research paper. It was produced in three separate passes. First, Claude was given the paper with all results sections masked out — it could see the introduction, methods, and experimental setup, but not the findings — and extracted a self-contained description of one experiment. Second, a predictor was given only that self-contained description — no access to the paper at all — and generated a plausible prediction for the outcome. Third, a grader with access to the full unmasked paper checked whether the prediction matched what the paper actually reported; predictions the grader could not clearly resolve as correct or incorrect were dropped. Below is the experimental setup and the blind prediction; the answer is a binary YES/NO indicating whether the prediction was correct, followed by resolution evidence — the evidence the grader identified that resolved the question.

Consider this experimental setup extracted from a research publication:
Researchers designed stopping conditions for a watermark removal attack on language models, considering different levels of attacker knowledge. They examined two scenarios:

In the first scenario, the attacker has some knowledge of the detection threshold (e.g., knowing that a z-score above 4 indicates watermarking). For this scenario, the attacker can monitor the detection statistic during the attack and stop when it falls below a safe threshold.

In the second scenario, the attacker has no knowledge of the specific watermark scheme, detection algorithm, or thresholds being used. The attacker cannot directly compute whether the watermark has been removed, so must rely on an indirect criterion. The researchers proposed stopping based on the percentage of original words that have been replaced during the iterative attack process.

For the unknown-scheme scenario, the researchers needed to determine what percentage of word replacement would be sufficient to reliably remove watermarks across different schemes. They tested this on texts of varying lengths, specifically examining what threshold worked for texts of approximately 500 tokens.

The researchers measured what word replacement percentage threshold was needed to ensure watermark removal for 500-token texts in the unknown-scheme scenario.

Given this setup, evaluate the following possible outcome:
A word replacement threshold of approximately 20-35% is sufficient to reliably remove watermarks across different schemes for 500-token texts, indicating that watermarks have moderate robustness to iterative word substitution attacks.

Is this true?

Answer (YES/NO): NO